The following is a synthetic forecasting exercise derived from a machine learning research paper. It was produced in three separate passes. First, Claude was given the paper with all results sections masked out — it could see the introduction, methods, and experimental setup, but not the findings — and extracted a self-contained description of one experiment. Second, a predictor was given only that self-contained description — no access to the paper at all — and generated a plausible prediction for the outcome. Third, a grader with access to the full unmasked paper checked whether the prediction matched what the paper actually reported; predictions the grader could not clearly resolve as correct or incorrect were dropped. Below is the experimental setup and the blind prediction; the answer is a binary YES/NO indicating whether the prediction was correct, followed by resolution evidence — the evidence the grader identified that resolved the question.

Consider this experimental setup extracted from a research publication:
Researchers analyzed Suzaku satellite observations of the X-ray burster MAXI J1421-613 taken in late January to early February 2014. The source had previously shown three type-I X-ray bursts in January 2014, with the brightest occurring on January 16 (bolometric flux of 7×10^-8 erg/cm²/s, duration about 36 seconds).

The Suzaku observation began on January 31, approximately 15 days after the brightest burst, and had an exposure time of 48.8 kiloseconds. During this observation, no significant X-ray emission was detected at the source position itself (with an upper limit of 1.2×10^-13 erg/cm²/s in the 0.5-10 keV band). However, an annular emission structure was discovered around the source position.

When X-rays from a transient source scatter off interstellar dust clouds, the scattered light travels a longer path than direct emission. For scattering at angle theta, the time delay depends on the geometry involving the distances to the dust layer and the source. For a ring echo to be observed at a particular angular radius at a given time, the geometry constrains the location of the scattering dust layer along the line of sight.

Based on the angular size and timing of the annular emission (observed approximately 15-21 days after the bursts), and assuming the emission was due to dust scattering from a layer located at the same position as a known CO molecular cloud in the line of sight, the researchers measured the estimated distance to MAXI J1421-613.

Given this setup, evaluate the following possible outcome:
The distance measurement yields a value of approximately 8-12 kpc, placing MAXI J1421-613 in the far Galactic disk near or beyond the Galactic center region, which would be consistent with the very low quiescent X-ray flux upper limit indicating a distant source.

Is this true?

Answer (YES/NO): NO